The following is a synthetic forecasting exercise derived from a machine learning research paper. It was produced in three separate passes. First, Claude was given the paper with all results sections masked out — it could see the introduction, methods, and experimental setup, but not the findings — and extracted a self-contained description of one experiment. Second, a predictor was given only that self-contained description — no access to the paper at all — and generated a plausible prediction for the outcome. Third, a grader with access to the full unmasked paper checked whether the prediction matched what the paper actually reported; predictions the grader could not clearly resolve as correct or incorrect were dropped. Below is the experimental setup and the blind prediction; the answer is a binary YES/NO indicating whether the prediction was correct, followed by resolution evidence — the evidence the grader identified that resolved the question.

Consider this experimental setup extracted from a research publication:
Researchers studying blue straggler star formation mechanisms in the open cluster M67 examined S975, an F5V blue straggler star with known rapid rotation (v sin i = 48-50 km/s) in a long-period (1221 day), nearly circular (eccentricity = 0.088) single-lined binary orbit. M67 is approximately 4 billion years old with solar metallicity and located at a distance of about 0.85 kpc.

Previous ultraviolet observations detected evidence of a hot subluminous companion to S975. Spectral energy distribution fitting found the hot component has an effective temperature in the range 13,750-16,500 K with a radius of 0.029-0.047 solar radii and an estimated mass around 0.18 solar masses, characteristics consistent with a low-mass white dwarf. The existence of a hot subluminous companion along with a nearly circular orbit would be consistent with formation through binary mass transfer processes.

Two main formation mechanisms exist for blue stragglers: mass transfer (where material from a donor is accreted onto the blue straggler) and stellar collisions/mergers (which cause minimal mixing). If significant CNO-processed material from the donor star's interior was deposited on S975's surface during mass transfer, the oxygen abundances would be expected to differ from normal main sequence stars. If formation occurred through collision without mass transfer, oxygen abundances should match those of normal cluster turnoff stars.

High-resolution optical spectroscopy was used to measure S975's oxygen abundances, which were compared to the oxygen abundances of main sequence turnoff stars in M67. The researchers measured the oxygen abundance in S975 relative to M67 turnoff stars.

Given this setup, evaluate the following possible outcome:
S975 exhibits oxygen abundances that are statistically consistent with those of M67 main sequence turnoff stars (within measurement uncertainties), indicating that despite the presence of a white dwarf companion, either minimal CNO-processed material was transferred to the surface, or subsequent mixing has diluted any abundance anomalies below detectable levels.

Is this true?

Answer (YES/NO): NO